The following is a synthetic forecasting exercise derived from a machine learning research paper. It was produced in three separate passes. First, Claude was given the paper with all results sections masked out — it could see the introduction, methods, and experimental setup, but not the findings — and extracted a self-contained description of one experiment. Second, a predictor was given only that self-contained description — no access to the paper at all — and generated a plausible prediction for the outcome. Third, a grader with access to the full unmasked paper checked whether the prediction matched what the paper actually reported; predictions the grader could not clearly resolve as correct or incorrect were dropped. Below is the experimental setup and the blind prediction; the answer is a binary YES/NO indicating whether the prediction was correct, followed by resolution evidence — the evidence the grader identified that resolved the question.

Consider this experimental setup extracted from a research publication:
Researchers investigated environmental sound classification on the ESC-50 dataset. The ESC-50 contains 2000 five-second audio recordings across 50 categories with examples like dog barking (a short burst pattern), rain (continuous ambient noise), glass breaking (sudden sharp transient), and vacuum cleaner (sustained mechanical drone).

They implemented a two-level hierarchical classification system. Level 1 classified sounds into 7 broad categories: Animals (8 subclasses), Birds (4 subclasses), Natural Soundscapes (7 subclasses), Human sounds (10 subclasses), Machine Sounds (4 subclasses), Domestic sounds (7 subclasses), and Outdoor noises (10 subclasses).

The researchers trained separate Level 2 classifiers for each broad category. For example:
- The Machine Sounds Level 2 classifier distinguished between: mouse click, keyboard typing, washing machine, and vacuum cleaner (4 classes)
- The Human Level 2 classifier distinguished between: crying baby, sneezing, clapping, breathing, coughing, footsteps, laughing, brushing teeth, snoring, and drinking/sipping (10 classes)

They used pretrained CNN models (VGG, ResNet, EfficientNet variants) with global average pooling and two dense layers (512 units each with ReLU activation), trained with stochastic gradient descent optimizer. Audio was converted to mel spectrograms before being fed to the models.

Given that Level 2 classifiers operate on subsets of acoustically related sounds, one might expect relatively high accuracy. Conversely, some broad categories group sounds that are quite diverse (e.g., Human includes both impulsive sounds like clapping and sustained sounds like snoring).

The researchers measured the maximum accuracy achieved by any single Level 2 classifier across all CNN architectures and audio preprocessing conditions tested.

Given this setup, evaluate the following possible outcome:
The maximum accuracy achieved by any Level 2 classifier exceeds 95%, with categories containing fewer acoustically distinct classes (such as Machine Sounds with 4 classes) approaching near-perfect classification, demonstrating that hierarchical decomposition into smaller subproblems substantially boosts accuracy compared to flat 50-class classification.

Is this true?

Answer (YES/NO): NO